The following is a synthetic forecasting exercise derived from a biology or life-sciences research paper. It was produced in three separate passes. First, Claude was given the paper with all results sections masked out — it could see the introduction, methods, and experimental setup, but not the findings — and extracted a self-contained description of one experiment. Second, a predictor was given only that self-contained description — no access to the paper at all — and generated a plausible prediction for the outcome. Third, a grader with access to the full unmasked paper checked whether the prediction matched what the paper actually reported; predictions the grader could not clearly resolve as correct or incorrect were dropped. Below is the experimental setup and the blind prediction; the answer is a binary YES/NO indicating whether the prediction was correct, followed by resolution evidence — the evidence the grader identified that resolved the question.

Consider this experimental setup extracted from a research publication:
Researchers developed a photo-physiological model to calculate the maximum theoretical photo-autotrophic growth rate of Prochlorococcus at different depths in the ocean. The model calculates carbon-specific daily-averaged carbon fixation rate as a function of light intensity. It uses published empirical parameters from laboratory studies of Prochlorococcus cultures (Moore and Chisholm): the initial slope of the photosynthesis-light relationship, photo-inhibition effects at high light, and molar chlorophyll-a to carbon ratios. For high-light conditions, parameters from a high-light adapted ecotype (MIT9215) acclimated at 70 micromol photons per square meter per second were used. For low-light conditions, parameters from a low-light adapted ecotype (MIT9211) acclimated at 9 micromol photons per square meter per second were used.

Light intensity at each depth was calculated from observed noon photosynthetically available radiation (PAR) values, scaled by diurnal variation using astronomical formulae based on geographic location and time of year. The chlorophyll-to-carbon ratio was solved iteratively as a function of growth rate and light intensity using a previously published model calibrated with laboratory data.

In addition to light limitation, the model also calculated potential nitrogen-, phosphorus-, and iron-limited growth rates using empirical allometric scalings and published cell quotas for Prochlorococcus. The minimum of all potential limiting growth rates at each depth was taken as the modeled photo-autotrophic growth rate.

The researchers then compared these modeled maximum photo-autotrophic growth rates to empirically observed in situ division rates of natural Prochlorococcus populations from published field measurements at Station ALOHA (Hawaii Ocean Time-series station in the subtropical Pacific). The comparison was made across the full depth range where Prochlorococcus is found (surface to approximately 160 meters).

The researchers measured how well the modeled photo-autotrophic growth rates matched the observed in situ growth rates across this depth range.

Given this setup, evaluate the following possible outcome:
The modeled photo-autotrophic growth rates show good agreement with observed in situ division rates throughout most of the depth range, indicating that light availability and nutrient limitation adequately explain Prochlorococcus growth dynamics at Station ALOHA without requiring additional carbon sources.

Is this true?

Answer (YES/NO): NO